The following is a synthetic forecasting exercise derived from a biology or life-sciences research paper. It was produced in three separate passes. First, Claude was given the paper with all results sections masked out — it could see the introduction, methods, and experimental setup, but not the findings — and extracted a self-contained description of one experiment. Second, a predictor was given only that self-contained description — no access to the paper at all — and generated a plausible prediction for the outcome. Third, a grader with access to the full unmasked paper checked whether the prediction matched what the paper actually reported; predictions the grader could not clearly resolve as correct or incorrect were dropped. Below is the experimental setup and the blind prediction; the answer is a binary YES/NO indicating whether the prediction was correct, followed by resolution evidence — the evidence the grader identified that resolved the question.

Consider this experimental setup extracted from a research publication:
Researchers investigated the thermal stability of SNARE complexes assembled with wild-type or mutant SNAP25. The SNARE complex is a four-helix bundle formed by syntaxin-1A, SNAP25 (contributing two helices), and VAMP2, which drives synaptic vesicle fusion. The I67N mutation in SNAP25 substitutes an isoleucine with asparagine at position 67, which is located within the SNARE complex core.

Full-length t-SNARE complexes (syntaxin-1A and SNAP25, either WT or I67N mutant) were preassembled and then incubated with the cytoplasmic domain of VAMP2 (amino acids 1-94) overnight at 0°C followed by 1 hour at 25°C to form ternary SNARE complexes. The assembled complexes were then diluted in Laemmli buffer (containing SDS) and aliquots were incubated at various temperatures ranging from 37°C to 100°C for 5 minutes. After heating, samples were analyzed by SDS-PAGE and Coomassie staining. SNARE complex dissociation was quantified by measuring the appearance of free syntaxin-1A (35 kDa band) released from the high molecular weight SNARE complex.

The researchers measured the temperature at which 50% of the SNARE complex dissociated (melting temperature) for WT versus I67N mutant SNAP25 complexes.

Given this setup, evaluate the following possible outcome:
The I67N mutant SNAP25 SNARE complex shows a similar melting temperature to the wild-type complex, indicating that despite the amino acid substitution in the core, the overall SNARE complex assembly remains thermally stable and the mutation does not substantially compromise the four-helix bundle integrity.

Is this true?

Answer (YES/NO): NO